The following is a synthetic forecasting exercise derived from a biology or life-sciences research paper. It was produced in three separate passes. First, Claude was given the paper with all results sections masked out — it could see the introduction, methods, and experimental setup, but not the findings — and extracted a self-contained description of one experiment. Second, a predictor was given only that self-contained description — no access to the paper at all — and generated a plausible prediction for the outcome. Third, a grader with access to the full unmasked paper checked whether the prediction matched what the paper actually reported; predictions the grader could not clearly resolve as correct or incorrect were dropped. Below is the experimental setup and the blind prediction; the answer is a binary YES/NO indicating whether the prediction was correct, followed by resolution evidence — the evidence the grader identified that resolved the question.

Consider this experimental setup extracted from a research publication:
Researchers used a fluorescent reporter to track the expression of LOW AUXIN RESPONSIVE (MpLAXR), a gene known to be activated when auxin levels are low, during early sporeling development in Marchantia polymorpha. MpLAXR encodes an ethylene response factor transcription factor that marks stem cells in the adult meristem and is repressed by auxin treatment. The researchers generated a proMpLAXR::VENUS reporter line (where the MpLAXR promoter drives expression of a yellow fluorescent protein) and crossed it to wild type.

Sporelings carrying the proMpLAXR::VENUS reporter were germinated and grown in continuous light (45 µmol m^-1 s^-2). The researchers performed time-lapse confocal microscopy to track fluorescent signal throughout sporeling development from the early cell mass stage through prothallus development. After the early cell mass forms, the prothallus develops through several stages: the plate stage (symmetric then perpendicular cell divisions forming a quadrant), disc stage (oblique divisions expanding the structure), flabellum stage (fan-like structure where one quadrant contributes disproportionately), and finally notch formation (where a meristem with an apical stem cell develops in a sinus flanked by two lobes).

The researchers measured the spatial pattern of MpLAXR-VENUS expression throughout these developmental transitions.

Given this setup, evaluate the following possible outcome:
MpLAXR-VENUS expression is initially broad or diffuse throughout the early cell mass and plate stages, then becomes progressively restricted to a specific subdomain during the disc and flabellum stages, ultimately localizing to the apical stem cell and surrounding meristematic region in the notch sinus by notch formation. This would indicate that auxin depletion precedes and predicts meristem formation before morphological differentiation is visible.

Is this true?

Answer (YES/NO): NO